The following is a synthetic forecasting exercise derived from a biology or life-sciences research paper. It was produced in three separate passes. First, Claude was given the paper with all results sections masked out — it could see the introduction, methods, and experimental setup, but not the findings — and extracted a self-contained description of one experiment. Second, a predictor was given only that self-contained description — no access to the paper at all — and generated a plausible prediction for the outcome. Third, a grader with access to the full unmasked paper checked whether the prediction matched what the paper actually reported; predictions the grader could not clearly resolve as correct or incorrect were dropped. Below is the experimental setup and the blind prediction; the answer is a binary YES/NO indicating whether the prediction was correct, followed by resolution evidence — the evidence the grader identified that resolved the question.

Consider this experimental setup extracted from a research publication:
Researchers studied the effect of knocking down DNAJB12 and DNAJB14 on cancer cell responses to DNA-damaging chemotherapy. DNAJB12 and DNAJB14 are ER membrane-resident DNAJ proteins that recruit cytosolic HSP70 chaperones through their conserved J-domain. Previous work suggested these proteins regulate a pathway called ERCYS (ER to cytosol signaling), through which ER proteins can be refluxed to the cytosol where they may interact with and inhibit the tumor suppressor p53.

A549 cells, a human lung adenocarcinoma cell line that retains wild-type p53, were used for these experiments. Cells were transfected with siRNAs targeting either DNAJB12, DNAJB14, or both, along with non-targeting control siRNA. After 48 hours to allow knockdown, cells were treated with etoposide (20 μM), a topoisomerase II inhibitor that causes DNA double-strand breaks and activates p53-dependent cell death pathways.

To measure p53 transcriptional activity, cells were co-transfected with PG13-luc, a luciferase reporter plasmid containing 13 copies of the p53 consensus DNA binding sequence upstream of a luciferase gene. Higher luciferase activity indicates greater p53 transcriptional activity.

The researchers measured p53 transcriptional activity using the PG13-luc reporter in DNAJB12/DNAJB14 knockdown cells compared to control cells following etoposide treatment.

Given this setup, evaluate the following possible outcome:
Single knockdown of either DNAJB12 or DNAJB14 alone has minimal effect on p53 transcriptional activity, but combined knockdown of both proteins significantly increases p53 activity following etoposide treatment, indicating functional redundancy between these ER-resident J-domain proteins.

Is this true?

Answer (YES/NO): YES